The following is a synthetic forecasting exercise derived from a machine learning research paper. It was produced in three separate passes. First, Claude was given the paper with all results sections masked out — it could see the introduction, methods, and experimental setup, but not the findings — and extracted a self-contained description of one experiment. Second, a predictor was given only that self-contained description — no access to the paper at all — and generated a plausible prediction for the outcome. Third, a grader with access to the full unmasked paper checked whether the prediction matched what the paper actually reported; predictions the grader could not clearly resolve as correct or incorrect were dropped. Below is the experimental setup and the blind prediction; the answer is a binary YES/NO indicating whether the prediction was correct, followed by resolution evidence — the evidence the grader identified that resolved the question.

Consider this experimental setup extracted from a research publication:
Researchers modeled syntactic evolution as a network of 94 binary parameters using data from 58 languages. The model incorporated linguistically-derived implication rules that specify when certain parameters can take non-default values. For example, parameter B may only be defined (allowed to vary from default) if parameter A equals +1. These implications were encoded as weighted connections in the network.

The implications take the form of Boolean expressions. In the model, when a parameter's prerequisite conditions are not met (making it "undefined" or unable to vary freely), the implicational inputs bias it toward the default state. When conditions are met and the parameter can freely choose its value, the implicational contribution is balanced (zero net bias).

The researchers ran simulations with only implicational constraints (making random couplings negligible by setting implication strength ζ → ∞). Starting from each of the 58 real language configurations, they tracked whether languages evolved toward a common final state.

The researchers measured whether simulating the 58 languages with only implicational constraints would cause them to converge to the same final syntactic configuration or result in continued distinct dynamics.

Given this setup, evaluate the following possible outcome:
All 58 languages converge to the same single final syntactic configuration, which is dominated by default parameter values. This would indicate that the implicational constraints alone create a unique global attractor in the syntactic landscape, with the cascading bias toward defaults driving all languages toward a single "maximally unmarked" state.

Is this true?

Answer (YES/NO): NO